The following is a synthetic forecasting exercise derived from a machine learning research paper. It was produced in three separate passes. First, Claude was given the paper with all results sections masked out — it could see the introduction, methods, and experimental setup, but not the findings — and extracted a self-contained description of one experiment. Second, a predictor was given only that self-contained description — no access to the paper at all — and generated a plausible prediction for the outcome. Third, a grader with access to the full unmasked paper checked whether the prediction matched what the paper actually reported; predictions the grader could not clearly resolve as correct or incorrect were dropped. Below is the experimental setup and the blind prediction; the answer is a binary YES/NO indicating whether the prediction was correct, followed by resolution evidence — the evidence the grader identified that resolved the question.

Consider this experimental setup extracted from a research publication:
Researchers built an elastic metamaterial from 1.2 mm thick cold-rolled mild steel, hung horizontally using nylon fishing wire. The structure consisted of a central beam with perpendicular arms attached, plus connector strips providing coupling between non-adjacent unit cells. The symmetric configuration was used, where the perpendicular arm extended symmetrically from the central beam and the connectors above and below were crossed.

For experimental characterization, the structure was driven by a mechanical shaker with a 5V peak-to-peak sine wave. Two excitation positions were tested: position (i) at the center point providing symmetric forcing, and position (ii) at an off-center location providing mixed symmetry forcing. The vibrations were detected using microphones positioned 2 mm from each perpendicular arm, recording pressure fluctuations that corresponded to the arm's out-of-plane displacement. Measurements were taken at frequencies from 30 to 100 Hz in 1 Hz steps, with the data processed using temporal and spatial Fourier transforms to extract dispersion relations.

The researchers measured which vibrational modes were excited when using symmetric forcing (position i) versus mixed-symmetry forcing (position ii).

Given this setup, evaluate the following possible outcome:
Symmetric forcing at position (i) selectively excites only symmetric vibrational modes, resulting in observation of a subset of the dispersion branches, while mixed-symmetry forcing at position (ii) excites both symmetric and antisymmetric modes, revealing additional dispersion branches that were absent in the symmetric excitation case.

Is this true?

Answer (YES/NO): YES